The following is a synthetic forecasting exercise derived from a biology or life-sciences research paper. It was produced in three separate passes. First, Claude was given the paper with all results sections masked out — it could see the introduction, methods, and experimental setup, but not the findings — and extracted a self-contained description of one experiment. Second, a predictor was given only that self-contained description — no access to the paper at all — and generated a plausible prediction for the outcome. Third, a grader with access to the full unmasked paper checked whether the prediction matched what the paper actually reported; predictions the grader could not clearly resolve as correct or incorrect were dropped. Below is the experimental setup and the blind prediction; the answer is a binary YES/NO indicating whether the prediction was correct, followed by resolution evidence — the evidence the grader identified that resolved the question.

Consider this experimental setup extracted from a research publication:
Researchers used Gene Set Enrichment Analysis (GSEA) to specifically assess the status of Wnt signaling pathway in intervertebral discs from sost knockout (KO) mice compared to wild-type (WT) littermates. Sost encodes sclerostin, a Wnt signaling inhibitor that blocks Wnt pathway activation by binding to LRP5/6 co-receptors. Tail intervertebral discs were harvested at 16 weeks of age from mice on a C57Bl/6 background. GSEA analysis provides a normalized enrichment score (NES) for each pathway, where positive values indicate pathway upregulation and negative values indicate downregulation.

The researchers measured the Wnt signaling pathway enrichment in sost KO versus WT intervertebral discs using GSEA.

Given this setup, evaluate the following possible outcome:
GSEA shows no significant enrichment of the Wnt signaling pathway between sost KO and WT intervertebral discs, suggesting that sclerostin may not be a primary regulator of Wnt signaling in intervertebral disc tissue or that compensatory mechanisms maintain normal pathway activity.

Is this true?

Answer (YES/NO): NO